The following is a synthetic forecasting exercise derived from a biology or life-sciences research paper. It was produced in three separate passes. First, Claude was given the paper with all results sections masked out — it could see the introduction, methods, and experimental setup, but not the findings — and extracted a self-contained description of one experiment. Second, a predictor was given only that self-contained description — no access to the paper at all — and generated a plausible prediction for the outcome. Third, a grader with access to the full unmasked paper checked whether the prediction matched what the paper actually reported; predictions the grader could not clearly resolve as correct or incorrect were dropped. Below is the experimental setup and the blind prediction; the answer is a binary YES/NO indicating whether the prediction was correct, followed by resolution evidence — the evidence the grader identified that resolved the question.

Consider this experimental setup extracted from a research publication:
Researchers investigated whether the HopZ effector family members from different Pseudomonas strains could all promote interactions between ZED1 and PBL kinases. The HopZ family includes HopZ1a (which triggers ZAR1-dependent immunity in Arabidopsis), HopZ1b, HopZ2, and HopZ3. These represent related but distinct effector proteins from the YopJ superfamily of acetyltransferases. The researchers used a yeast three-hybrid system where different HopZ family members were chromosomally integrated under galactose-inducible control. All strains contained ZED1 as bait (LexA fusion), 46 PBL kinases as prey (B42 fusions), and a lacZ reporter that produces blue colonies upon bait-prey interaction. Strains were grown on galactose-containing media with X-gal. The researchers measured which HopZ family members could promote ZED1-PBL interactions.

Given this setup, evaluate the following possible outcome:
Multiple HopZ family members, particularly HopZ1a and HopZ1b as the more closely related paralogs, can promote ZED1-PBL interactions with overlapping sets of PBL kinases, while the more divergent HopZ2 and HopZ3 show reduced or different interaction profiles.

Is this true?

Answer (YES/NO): YES